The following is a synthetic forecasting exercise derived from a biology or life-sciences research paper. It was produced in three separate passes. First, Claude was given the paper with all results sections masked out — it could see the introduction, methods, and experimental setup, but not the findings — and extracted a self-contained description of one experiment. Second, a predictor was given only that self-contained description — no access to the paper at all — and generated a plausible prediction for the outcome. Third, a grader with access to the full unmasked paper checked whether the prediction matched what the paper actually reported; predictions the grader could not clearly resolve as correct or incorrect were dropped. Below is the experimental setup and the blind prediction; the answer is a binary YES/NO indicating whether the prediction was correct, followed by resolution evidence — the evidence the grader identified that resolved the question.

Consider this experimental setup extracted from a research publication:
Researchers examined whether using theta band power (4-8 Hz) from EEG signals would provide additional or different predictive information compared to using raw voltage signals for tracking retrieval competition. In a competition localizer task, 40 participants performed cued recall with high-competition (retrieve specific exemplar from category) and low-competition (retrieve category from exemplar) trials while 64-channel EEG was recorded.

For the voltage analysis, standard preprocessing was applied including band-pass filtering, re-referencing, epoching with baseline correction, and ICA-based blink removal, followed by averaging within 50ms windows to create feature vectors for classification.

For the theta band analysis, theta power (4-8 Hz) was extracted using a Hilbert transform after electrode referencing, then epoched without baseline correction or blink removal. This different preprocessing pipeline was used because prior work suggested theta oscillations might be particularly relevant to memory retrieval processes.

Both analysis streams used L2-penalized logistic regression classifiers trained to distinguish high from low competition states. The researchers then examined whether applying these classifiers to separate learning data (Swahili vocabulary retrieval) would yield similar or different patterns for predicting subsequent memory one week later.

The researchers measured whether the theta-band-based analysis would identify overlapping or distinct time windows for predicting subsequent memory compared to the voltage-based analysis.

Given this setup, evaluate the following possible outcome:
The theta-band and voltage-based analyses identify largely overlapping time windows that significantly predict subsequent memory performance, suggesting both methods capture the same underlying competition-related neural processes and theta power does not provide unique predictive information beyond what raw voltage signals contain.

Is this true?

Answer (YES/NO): NO